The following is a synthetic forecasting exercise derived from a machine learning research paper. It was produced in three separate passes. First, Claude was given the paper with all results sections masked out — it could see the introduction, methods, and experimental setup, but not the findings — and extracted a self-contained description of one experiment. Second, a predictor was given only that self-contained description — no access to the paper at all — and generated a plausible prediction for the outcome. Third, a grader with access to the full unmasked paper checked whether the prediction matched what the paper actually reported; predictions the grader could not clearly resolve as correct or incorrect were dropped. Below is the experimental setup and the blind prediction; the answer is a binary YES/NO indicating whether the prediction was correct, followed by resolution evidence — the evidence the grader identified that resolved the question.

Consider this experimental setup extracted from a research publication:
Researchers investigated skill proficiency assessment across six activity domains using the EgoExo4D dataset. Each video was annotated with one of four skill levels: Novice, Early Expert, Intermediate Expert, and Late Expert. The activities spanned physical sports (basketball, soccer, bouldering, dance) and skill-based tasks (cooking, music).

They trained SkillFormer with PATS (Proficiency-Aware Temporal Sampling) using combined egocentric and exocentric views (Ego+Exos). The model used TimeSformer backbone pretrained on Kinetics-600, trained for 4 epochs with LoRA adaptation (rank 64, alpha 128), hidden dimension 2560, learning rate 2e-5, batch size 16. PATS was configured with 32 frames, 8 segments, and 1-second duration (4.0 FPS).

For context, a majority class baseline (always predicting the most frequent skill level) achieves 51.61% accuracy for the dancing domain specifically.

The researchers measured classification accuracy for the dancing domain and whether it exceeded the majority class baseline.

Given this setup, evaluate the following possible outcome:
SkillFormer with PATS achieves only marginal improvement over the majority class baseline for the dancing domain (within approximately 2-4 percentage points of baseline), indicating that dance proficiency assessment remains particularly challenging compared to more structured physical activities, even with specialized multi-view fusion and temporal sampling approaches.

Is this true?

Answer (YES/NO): NO